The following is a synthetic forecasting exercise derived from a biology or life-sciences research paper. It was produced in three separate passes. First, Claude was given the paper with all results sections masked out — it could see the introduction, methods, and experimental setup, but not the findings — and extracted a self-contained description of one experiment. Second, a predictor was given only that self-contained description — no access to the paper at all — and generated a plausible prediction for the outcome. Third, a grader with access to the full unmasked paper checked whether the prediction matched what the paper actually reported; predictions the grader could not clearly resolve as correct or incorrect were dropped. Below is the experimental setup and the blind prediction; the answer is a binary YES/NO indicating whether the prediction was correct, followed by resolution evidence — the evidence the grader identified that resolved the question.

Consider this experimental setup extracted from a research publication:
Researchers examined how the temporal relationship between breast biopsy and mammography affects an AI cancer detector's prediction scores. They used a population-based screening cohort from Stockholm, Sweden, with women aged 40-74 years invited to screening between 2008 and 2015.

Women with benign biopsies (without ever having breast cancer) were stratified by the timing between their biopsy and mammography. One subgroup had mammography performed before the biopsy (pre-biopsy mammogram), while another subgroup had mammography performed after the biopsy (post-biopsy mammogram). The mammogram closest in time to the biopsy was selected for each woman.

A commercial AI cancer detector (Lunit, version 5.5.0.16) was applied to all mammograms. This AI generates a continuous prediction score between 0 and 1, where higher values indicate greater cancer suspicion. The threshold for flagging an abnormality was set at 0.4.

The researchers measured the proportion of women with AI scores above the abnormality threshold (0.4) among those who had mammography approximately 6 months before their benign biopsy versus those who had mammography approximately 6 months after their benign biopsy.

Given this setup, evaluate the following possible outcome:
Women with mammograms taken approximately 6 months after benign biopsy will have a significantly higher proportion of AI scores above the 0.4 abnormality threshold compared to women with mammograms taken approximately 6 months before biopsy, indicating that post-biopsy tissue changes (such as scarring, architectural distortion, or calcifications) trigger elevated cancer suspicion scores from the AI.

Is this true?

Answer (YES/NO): NO